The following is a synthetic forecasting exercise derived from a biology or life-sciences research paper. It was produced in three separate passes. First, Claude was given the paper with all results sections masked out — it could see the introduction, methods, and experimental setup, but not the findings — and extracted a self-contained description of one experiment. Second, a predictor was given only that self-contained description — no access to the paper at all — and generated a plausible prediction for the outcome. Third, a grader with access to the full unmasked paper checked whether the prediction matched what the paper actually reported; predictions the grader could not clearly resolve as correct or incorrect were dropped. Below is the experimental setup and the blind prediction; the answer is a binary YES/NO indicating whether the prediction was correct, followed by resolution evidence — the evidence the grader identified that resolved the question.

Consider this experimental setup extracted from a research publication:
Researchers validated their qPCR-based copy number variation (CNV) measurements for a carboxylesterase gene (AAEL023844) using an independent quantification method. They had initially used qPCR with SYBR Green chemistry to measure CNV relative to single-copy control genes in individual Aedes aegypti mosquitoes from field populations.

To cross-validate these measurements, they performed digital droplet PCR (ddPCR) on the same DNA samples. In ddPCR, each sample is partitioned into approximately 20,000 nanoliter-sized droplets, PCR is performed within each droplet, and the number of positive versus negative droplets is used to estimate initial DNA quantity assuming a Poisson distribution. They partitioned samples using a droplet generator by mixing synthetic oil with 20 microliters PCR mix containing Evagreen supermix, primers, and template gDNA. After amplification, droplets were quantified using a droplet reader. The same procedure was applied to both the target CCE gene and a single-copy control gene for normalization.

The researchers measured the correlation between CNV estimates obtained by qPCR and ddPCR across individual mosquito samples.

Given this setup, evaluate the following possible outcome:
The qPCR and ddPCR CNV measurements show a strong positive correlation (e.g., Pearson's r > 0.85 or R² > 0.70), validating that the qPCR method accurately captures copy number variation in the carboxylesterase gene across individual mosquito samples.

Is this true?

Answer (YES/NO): YES